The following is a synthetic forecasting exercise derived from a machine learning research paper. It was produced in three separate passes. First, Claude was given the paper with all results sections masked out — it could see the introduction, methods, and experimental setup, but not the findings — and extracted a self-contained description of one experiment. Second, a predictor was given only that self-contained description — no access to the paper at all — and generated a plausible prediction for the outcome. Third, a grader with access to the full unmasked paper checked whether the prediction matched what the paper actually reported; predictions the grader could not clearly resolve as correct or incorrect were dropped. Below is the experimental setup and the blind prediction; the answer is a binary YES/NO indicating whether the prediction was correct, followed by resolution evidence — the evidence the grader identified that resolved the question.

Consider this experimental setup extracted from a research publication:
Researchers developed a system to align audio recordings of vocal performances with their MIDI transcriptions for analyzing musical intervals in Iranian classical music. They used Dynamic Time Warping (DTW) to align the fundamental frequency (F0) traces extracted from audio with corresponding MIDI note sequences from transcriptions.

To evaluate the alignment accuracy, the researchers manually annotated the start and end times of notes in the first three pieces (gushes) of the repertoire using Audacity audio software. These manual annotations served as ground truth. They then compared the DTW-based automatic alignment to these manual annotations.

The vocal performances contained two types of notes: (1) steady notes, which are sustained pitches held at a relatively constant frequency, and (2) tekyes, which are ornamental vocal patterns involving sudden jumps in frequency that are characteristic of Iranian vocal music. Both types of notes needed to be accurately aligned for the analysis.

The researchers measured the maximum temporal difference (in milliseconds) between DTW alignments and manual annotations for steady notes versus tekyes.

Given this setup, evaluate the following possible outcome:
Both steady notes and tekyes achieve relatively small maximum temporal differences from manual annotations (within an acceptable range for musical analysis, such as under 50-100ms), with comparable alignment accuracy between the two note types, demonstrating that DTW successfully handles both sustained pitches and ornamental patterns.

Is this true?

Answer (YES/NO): NO